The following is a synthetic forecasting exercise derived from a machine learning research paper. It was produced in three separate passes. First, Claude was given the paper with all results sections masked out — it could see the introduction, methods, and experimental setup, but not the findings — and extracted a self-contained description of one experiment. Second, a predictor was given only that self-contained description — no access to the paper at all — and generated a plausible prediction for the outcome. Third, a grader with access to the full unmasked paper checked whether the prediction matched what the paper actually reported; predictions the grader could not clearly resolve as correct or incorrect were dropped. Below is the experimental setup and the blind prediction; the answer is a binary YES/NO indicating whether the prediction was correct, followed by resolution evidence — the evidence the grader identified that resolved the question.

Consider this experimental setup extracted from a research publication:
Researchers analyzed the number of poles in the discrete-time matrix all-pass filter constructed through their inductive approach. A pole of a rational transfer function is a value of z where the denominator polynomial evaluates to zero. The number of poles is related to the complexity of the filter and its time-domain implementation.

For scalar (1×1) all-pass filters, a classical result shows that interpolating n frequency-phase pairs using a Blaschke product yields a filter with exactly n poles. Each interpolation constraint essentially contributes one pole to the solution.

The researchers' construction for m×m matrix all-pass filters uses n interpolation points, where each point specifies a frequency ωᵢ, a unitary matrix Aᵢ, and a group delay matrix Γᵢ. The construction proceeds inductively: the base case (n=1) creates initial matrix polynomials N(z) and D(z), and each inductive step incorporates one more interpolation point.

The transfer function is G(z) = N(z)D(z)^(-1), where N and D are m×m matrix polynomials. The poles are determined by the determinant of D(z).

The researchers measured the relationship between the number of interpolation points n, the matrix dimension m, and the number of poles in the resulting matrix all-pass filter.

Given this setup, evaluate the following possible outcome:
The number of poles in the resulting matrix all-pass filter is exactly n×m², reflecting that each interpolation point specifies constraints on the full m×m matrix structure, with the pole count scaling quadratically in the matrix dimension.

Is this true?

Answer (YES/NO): NO